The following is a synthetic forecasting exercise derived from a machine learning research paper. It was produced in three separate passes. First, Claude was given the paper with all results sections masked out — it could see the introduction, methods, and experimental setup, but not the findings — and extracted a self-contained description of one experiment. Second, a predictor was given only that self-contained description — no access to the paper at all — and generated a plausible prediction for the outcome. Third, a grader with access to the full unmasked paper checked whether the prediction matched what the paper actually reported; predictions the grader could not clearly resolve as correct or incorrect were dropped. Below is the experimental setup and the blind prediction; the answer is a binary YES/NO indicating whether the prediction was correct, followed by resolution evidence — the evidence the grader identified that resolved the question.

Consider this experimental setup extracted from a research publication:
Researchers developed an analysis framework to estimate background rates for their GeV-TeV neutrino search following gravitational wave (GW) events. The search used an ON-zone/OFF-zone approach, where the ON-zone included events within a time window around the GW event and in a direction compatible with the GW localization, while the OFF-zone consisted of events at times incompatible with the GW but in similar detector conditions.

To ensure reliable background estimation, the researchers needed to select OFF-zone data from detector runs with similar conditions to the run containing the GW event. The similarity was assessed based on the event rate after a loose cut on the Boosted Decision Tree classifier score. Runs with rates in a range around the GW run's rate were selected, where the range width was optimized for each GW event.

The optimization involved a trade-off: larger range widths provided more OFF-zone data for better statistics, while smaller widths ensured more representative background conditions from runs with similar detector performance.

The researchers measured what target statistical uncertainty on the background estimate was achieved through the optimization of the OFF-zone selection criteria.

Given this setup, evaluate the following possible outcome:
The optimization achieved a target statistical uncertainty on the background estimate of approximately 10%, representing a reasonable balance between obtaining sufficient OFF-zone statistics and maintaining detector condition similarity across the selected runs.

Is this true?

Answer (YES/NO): NO